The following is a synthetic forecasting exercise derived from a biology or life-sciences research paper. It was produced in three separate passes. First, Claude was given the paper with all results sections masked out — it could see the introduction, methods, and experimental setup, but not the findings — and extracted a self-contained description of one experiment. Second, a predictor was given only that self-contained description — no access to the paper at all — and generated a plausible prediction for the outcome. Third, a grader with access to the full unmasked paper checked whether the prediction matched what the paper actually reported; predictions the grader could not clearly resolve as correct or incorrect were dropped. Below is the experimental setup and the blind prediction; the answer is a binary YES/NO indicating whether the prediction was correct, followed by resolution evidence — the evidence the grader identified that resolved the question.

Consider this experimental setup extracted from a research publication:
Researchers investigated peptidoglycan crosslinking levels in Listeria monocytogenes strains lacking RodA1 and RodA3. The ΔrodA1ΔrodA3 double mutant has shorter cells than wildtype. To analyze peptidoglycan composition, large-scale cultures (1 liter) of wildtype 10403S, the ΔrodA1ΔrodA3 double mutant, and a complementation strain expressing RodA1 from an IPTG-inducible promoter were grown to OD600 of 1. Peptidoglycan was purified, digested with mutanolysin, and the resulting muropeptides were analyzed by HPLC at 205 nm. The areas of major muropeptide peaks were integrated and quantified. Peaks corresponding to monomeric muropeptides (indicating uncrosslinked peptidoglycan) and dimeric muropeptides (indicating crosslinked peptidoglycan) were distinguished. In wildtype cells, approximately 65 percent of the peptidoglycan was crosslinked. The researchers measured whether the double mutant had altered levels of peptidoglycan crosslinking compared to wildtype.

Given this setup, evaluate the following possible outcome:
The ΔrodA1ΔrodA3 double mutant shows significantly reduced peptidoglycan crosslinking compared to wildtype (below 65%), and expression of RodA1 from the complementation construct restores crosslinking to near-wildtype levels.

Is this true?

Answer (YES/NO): NO